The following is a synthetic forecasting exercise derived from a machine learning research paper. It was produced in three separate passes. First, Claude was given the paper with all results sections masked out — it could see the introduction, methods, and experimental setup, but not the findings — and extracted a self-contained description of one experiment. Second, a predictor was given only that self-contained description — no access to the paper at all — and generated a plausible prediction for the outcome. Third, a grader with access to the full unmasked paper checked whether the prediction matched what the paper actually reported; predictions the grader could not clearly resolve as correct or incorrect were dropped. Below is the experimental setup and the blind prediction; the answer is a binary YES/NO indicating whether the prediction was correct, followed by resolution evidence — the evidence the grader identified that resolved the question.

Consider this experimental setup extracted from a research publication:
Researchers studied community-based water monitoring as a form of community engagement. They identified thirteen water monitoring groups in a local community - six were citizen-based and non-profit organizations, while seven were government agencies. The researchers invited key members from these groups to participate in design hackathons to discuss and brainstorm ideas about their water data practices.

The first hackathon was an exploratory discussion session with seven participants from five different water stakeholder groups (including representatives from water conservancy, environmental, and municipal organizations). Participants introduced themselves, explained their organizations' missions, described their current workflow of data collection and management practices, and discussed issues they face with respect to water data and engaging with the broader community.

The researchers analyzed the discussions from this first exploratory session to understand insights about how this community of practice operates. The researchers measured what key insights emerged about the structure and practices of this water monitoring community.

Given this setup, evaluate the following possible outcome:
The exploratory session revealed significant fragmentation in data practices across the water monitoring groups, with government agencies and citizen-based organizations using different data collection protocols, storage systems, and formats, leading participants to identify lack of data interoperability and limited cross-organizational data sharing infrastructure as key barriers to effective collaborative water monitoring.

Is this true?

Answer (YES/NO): NO